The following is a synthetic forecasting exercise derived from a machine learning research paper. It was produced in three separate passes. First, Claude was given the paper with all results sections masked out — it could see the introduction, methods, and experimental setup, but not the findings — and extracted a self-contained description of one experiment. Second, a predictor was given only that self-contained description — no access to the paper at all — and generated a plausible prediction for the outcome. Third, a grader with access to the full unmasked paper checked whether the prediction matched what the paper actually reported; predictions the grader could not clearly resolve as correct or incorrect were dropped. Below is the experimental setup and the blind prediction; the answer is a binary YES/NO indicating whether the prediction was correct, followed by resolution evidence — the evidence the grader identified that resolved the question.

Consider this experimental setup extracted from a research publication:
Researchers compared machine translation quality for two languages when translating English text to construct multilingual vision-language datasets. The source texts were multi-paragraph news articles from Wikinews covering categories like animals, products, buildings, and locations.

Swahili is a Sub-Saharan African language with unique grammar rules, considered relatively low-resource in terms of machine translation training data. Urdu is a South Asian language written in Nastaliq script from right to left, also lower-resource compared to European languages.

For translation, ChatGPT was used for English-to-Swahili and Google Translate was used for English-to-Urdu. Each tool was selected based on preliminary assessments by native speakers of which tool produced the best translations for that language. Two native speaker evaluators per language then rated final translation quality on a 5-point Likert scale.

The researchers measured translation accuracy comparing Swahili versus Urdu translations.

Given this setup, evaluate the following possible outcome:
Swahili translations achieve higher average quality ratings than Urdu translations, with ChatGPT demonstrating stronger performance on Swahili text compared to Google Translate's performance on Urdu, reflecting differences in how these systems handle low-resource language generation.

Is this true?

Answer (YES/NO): NO